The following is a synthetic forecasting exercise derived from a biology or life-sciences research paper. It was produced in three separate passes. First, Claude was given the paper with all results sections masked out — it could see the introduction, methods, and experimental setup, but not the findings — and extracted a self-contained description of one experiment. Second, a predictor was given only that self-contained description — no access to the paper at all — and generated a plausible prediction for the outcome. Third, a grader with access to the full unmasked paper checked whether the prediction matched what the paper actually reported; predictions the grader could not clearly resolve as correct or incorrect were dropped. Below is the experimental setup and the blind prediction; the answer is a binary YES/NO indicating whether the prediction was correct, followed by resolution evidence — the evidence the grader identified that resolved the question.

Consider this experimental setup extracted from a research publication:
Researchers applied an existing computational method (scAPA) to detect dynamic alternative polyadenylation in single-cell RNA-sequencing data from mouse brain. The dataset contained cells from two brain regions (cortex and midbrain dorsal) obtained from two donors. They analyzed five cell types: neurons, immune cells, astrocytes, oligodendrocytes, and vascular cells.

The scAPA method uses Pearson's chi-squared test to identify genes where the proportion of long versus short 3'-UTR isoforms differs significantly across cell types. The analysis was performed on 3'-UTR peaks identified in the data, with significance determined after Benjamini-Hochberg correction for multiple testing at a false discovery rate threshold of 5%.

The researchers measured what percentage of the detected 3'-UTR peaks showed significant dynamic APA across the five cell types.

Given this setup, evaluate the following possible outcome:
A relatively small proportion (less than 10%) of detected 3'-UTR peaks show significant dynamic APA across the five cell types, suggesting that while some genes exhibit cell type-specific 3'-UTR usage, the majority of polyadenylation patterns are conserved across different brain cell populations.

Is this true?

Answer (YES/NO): NO